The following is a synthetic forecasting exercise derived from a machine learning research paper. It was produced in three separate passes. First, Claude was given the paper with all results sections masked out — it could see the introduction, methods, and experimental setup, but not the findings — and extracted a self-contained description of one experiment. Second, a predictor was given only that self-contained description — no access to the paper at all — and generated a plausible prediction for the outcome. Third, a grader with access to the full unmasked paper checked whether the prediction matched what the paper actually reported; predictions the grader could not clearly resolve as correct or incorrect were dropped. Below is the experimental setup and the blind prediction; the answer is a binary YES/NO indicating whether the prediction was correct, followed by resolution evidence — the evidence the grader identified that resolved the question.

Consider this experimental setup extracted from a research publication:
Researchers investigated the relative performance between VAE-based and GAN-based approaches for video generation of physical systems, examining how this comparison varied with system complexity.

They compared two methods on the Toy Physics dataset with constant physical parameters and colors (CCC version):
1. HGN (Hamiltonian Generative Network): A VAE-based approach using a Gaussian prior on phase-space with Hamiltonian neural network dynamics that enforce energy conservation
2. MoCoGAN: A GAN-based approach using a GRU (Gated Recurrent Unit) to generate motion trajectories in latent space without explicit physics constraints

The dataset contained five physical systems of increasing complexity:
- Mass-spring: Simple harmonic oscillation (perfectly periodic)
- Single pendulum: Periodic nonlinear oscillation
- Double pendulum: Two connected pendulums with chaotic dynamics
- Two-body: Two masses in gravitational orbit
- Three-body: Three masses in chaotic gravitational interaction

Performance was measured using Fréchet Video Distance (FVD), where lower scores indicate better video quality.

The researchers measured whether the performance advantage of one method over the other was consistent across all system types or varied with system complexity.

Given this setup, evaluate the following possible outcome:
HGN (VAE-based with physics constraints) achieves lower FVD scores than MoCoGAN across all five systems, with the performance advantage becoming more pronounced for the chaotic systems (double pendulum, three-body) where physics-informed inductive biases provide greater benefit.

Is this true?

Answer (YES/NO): NO